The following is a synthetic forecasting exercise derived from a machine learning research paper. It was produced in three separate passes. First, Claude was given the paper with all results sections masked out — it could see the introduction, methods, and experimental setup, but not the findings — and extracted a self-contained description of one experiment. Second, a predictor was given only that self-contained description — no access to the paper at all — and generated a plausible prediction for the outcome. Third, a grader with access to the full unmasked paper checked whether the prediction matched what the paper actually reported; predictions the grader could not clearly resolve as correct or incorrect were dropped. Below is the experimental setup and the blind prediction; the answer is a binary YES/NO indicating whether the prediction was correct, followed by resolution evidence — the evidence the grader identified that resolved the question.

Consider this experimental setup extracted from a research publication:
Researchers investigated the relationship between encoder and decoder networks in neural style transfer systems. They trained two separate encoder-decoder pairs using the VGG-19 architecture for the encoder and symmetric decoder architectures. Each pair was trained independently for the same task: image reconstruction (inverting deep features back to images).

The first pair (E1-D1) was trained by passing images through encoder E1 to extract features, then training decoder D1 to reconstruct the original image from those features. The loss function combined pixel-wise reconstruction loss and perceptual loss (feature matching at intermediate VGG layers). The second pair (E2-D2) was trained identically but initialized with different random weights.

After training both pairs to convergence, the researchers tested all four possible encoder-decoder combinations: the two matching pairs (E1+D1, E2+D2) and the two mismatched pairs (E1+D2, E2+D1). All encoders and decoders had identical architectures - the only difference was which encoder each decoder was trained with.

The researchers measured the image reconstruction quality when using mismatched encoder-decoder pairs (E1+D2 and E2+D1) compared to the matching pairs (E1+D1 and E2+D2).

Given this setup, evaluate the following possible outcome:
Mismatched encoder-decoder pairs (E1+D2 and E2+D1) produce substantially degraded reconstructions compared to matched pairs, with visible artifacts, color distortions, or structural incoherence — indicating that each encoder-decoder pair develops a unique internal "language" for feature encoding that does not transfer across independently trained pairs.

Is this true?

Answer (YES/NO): YES